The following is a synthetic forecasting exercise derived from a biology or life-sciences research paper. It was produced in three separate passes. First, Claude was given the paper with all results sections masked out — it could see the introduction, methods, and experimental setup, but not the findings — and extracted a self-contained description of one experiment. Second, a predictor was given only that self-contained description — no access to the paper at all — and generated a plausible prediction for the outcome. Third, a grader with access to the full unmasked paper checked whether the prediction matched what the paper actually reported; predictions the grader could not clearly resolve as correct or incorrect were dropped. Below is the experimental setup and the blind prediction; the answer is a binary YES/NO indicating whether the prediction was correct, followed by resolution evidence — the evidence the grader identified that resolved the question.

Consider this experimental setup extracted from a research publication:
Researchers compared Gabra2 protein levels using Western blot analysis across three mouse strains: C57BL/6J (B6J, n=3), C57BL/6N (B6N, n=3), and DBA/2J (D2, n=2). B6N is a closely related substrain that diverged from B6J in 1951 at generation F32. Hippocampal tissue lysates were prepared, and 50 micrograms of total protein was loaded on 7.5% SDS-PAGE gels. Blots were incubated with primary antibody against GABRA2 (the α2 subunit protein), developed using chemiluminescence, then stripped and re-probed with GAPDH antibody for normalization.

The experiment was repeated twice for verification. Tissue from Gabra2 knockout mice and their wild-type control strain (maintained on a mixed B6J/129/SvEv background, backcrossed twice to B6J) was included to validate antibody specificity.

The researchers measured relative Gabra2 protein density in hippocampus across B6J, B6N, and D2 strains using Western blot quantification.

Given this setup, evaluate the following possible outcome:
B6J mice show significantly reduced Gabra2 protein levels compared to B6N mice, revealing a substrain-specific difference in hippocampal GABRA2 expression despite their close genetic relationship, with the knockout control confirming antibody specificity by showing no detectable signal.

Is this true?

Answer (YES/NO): YES